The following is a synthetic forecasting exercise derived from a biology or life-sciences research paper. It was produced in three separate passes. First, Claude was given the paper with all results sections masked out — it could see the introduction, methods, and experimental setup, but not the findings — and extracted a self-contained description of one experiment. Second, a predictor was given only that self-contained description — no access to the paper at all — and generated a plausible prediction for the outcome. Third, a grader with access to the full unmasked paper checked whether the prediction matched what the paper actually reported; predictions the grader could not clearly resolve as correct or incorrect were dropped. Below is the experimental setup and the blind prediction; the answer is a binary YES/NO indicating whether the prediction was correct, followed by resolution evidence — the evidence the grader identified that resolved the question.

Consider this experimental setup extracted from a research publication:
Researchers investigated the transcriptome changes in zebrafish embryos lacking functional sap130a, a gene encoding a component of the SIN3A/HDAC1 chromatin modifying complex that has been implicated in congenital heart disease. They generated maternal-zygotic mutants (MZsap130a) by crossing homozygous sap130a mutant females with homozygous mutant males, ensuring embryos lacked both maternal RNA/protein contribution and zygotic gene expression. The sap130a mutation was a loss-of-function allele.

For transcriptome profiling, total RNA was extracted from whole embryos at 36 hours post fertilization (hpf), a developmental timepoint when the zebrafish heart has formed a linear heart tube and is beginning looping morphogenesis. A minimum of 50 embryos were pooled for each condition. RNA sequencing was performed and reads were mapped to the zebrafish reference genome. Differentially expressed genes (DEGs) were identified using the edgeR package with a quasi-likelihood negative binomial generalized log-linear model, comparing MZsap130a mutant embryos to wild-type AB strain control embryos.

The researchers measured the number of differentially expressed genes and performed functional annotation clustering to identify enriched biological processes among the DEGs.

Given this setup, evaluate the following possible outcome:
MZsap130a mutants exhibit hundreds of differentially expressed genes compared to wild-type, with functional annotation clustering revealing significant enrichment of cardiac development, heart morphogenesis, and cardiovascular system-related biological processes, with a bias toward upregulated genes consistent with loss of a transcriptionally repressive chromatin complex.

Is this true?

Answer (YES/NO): NO